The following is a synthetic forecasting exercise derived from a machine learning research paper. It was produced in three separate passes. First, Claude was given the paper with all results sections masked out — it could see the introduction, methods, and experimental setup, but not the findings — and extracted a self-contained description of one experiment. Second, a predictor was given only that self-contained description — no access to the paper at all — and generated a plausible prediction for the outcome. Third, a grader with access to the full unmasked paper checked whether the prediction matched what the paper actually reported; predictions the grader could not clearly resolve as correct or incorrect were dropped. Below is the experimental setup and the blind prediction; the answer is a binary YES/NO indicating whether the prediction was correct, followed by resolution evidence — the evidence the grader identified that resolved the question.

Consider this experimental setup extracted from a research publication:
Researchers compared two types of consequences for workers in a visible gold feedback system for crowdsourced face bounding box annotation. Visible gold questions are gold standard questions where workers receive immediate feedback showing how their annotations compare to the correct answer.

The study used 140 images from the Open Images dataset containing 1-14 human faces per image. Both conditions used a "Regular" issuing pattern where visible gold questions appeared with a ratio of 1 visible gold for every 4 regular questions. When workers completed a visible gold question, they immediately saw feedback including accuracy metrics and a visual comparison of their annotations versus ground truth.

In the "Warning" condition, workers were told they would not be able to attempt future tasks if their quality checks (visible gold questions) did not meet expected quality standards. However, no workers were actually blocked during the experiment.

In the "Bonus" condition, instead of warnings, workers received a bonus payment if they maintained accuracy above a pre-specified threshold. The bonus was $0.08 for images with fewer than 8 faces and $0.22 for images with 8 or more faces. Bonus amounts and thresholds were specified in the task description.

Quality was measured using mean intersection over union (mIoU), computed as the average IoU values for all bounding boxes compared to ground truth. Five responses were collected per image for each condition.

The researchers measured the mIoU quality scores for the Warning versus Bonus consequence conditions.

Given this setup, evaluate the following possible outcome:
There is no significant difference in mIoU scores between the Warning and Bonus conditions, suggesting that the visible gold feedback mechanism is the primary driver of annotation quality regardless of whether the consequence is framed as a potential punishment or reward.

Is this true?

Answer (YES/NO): YES